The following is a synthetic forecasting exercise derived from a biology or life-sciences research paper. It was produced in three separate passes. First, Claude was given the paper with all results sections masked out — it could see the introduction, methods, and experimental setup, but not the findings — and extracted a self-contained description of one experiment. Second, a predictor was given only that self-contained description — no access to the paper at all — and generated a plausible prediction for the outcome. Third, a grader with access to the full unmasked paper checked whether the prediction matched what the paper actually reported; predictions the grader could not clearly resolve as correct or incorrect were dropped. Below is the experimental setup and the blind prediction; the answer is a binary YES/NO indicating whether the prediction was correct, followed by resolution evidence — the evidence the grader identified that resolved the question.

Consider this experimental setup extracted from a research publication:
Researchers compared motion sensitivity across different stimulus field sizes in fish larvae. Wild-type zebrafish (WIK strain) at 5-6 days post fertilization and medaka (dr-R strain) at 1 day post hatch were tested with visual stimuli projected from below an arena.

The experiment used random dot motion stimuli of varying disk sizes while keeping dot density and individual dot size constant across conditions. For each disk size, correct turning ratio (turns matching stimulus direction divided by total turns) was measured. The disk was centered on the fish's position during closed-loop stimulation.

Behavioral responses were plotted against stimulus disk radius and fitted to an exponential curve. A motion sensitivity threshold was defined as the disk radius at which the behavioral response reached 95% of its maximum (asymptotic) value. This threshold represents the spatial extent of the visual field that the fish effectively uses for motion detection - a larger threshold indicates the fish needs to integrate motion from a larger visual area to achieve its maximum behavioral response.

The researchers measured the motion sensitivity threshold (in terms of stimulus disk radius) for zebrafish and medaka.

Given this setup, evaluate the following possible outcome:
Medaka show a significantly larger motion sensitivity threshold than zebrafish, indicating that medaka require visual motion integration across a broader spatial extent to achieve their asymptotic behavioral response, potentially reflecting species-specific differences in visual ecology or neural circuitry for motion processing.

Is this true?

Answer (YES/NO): YES